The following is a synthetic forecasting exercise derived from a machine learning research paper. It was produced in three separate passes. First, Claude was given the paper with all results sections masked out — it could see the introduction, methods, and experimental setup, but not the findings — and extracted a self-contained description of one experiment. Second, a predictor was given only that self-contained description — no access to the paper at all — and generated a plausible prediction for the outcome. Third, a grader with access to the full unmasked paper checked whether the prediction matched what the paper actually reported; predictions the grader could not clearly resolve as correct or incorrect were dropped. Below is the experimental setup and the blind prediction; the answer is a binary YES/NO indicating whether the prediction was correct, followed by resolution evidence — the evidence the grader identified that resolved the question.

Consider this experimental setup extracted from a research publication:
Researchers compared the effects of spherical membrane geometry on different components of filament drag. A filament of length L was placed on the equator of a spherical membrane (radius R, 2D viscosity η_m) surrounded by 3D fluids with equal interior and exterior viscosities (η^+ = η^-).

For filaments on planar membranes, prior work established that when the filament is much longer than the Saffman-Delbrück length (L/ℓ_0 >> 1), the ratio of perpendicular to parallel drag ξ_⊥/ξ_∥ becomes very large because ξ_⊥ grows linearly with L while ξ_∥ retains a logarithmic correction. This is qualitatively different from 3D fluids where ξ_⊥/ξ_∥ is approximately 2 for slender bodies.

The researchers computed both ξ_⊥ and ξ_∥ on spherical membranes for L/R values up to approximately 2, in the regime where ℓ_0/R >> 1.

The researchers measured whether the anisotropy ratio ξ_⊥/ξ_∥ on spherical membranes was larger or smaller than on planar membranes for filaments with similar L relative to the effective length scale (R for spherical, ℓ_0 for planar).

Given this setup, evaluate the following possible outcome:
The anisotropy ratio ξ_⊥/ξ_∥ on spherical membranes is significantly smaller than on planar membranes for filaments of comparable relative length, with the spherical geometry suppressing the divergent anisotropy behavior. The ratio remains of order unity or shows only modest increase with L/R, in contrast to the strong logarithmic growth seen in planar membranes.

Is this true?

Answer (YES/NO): NO